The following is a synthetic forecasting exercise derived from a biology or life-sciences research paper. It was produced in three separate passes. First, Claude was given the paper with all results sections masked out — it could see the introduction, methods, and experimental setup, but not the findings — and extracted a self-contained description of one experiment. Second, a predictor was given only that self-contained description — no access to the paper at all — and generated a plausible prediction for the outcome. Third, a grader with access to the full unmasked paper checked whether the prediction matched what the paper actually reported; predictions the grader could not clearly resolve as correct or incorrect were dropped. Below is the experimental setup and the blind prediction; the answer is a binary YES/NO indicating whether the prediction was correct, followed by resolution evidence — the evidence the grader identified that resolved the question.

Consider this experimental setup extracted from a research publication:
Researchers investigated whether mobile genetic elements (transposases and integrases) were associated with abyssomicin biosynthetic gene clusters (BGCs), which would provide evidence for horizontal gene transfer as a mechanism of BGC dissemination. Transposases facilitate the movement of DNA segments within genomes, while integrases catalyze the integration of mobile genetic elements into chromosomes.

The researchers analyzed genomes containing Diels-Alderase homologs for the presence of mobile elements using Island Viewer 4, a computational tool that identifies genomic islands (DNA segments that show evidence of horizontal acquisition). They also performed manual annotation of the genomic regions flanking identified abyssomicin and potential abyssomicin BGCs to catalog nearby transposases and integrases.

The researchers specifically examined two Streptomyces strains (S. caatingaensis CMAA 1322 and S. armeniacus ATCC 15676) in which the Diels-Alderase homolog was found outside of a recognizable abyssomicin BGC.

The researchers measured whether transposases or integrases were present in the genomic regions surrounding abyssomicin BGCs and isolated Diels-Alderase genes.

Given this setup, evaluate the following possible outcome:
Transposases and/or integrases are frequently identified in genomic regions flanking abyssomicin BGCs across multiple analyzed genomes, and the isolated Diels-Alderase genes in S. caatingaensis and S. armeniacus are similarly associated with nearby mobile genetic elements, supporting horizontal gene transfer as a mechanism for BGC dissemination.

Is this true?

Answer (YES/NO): YES